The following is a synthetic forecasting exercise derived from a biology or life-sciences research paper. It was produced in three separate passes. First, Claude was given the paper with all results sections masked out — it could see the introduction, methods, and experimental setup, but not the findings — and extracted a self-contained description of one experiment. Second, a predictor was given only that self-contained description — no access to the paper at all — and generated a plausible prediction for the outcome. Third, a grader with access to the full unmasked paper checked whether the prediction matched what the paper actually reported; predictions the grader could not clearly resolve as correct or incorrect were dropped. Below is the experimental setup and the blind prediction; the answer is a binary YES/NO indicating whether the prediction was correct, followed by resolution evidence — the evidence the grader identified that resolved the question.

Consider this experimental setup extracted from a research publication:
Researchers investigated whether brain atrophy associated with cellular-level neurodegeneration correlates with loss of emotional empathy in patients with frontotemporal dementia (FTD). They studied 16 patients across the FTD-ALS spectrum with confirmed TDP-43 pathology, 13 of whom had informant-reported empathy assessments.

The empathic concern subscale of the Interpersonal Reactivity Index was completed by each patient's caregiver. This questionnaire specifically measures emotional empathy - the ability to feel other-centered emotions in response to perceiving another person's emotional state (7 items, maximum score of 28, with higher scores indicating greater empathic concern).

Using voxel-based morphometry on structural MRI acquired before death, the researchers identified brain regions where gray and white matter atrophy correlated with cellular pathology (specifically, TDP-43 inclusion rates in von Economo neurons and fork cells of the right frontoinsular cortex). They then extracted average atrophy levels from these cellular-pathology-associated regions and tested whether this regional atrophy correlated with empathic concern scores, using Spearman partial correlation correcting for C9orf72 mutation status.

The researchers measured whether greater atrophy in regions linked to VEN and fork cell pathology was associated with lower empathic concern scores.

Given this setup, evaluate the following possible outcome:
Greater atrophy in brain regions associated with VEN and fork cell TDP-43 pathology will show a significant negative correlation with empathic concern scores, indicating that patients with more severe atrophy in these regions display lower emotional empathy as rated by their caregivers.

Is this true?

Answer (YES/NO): YES